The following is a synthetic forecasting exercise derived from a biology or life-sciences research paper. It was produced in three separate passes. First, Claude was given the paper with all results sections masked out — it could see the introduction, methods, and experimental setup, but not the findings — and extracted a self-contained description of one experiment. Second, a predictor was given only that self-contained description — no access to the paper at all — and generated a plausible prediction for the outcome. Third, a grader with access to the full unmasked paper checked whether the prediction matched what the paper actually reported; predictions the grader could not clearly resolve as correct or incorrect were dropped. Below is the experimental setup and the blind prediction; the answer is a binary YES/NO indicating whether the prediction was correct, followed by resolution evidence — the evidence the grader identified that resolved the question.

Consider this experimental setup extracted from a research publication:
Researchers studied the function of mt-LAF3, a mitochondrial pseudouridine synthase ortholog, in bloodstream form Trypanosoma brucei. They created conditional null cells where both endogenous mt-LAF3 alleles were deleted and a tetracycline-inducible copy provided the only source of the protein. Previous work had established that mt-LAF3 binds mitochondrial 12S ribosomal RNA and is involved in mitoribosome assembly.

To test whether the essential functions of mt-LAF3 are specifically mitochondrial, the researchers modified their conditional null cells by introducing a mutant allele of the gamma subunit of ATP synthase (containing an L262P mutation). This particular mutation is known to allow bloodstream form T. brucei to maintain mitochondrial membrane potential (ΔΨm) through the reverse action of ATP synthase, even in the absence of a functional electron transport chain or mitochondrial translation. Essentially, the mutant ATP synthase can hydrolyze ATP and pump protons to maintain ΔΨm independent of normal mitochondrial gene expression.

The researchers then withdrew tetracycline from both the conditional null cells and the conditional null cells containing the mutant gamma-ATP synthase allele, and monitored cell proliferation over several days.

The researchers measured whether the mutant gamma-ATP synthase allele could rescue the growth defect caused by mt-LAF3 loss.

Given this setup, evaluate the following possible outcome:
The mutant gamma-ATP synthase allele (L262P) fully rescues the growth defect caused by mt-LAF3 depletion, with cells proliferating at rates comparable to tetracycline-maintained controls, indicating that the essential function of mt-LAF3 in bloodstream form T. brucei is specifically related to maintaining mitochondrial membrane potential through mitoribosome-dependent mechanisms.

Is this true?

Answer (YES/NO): YES